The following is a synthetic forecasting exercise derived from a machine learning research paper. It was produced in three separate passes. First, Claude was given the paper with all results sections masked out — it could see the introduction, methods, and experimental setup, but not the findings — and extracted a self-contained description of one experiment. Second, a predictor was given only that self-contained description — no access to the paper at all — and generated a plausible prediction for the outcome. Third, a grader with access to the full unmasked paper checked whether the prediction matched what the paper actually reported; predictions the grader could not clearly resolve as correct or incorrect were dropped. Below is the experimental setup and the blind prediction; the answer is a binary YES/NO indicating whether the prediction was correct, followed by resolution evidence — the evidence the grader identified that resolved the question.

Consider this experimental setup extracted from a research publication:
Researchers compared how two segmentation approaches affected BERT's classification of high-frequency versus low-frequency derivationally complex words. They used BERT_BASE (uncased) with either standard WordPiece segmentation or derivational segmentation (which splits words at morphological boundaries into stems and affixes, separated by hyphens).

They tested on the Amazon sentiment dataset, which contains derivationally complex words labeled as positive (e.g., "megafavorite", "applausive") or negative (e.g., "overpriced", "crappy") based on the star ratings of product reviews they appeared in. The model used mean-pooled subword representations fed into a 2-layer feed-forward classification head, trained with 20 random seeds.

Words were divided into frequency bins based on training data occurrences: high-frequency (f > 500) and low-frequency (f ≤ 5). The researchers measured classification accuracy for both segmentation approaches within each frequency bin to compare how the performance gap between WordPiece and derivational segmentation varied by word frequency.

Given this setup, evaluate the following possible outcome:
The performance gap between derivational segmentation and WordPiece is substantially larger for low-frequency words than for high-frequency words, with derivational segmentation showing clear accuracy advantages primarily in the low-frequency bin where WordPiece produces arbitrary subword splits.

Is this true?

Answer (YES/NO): NO